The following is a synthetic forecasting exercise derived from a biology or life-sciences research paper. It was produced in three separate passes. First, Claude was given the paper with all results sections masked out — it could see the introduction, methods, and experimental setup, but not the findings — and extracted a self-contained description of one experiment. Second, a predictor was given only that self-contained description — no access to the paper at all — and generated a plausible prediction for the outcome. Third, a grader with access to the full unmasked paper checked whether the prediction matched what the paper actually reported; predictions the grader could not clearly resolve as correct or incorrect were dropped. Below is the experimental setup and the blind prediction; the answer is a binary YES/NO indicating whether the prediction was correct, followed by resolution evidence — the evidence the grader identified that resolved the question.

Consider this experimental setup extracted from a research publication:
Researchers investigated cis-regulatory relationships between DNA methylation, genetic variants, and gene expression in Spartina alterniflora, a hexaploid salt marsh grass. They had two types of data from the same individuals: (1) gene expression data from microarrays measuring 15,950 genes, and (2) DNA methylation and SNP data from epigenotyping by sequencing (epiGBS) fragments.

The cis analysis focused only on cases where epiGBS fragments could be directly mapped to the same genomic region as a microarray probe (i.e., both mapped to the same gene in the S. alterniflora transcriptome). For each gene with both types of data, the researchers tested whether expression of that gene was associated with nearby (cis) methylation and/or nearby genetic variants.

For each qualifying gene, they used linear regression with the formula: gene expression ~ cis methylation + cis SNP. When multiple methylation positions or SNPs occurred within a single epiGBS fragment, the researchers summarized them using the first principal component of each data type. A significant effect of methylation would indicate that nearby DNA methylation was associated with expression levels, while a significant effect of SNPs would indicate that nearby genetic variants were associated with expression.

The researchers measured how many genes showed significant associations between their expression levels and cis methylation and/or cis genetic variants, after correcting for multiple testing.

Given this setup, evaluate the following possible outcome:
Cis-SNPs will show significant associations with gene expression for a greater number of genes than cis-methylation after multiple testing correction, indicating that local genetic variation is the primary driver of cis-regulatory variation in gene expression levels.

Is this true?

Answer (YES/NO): NO